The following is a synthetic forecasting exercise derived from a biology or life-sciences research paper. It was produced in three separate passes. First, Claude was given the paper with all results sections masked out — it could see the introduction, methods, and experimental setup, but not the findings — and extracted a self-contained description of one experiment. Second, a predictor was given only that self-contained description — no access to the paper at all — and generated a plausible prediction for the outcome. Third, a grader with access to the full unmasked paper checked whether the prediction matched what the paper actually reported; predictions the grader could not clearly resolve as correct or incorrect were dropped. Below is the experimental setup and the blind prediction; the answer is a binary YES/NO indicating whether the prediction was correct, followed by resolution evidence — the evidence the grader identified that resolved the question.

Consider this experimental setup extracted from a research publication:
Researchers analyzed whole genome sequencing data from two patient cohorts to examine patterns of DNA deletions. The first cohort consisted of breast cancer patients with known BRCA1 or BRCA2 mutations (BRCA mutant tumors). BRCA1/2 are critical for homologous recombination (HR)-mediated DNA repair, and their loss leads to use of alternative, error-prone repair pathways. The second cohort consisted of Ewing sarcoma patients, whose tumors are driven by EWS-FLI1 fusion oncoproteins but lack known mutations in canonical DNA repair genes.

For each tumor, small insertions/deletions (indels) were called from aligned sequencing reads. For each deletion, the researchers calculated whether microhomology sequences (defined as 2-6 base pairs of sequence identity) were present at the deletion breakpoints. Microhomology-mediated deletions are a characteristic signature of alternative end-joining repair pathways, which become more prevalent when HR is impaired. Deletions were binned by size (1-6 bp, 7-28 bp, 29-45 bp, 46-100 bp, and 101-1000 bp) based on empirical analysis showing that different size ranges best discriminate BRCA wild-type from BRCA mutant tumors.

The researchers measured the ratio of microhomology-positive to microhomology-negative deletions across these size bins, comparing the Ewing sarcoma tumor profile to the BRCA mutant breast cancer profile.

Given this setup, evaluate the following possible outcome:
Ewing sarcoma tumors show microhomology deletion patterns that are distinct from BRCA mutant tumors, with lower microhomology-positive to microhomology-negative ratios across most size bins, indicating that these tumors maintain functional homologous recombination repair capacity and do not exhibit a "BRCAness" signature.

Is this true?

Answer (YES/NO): YES